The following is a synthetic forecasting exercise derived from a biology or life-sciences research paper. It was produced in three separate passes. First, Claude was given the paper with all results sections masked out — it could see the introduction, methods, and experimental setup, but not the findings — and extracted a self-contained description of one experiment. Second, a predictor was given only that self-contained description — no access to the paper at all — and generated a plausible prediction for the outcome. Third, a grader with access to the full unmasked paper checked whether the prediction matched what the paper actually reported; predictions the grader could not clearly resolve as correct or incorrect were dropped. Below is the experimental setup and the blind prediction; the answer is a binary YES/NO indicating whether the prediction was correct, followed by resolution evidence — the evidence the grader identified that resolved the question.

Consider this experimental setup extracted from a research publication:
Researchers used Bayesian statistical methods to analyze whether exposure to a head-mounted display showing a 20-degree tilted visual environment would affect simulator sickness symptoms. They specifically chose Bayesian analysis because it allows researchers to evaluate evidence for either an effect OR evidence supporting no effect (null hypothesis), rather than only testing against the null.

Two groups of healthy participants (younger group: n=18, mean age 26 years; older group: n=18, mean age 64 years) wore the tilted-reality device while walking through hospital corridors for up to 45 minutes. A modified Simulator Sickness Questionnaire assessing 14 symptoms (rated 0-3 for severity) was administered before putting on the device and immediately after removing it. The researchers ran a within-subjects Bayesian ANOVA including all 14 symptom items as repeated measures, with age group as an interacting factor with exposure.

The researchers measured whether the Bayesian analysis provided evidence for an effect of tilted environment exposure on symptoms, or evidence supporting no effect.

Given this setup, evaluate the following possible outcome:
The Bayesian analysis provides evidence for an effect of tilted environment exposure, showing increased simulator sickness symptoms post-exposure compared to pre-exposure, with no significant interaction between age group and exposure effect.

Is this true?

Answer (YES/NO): YES